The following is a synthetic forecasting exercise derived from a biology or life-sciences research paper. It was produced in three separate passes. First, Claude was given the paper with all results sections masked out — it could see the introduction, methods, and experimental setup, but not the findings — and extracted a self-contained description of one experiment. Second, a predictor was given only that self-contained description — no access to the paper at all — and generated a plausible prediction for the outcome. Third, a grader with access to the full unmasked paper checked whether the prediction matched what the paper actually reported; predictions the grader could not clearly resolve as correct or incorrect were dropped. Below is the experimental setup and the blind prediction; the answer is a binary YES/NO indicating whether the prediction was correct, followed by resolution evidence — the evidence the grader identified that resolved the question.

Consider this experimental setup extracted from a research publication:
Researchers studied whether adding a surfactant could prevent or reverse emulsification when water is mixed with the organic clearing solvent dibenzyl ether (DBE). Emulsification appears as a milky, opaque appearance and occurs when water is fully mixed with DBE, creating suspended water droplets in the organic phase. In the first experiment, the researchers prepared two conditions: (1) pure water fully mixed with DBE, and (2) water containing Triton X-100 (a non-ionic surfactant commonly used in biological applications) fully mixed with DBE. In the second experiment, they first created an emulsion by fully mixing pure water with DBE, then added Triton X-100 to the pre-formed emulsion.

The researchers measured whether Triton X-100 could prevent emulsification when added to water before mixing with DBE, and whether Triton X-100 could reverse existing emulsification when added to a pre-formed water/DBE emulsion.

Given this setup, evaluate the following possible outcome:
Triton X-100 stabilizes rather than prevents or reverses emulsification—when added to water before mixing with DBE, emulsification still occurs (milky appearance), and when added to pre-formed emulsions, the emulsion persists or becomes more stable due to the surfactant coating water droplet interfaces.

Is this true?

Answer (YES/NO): NO